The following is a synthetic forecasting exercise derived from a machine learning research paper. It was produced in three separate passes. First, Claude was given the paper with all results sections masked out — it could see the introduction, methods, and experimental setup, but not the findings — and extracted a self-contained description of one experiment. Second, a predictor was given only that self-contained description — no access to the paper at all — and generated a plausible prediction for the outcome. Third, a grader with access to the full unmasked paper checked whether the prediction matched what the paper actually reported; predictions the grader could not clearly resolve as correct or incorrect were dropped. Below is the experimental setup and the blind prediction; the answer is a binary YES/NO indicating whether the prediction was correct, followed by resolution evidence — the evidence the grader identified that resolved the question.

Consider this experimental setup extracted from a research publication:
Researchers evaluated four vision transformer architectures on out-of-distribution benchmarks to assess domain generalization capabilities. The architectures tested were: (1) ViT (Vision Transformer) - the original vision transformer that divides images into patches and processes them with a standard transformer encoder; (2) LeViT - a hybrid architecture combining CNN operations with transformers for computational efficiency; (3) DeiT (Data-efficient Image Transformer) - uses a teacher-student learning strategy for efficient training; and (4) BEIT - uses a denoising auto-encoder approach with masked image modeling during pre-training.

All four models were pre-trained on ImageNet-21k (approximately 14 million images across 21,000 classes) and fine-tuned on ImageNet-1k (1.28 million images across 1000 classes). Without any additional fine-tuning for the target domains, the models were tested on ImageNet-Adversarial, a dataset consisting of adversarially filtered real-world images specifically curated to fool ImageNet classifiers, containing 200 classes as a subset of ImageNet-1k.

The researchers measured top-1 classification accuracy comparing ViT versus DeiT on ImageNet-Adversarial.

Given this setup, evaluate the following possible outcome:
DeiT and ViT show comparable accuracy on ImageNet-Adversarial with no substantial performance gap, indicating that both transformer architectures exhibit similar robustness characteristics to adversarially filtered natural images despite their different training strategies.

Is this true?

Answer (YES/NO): NO